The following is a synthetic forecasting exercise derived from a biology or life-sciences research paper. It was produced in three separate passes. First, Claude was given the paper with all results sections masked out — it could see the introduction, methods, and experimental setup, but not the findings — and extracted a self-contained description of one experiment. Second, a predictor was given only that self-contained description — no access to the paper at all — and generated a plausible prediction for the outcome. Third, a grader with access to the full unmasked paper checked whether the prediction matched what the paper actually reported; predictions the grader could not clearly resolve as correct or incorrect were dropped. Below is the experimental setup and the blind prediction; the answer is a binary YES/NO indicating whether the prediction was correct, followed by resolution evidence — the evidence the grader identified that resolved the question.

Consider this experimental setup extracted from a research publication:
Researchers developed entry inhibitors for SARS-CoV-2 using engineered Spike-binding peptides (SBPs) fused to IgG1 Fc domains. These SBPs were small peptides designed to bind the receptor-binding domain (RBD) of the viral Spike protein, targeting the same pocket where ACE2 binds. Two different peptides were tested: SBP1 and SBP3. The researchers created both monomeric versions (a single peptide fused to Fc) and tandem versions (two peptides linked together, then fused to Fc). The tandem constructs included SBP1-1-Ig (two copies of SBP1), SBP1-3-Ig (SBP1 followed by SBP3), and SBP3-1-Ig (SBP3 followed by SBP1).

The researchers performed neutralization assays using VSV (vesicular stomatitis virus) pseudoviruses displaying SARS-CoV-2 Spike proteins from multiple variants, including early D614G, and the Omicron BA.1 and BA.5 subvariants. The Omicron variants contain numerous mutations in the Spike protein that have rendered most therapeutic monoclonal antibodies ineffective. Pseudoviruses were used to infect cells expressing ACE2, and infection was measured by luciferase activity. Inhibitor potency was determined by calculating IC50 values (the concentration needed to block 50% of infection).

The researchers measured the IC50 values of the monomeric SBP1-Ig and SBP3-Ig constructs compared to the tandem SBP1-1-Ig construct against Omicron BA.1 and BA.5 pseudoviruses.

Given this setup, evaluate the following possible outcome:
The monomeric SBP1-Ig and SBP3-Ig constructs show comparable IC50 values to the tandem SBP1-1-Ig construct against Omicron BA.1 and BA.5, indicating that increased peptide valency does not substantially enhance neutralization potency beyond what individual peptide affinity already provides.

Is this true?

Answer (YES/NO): NO